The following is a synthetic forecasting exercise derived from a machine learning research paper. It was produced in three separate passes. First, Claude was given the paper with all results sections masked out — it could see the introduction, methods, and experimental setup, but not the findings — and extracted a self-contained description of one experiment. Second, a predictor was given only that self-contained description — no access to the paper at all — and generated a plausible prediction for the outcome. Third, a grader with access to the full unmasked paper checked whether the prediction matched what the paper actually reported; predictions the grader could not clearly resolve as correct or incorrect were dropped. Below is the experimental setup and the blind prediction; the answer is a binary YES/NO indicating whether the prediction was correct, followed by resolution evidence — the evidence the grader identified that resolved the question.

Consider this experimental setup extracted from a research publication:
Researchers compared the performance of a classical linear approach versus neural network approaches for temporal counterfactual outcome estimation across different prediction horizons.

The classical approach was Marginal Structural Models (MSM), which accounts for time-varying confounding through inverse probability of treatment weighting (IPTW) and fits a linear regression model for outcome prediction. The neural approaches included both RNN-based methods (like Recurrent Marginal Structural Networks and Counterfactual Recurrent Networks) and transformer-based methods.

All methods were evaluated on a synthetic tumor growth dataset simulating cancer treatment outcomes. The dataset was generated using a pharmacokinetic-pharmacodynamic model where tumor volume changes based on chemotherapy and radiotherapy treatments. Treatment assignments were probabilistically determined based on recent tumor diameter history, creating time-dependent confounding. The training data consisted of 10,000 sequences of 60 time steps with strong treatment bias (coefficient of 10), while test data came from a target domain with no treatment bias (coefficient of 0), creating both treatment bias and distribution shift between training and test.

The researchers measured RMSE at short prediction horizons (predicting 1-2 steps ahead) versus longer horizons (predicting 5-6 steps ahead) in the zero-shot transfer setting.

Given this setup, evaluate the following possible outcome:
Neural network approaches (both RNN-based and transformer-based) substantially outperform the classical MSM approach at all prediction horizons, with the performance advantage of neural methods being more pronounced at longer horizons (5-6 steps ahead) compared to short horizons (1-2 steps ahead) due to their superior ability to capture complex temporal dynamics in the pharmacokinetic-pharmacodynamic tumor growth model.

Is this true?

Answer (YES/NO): NO